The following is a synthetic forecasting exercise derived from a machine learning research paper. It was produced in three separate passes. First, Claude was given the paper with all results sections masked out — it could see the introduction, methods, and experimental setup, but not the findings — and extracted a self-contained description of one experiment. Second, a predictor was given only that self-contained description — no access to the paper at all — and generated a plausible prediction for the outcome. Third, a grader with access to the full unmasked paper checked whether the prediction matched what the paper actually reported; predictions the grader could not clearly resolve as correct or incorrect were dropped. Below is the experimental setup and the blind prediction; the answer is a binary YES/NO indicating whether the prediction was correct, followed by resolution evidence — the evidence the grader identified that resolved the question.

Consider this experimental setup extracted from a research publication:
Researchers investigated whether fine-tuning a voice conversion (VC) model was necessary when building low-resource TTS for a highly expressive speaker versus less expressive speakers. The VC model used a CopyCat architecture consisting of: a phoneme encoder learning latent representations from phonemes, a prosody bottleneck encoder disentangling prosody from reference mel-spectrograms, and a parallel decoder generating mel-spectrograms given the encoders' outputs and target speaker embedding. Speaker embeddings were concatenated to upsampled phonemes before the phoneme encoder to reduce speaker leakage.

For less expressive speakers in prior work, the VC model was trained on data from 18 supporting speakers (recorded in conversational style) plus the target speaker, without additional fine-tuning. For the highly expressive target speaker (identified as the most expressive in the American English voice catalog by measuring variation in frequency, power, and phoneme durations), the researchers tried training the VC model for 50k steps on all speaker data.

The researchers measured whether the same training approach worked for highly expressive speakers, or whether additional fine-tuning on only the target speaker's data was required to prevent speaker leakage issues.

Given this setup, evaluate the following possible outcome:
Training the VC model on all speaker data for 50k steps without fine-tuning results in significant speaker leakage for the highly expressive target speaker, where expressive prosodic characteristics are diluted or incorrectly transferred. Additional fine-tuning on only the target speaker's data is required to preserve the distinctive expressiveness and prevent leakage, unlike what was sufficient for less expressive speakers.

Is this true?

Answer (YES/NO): YES